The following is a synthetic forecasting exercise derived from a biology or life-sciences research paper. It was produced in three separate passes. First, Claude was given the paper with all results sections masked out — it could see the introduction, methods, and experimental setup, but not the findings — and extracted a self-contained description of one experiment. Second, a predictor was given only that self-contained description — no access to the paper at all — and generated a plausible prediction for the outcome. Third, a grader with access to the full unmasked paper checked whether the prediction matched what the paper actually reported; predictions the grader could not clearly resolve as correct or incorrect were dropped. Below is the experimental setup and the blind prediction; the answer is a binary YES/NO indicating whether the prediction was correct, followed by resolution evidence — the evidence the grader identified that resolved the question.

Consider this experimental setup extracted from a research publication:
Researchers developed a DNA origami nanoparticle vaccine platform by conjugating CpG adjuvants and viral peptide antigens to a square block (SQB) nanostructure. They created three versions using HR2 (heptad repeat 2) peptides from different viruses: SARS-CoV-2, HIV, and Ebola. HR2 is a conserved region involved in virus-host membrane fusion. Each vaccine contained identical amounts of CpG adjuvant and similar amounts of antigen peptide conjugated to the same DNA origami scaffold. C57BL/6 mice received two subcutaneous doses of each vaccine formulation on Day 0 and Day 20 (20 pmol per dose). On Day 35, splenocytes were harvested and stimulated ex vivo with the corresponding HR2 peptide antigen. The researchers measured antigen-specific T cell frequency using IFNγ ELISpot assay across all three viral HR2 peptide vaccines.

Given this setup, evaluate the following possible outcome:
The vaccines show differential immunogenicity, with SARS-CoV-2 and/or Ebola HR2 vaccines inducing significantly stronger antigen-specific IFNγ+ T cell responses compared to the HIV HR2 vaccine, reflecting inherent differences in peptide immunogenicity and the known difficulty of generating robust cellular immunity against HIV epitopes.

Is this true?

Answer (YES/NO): NO